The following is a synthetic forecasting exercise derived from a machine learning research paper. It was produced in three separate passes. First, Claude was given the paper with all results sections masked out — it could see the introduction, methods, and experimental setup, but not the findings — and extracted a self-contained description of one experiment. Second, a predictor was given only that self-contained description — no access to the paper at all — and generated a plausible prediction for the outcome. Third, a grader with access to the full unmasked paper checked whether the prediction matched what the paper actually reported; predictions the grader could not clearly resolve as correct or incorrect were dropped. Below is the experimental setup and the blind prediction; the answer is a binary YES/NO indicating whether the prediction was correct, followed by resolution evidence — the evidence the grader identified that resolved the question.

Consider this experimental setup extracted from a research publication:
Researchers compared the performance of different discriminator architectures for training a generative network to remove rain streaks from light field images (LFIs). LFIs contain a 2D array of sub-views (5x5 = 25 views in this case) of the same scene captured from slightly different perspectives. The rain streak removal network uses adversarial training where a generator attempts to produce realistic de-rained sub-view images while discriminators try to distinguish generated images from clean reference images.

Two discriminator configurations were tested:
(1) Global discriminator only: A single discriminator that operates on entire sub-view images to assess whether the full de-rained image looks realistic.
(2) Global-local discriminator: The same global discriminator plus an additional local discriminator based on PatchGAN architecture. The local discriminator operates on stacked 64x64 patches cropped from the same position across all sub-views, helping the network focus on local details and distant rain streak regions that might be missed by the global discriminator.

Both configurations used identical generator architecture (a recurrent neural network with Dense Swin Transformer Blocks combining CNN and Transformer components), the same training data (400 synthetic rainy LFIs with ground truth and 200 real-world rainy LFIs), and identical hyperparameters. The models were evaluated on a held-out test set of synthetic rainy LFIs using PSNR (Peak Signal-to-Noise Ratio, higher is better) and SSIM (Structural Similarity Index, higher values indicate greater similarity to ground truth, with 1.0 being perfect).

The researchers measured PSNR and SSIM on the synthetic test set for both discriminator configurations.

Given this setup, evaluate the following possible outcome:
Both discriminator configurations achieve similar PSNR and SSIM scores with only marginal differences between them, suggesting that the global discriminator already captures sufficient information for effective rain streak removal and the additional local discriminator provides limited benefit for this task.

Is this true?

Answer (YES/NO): NO